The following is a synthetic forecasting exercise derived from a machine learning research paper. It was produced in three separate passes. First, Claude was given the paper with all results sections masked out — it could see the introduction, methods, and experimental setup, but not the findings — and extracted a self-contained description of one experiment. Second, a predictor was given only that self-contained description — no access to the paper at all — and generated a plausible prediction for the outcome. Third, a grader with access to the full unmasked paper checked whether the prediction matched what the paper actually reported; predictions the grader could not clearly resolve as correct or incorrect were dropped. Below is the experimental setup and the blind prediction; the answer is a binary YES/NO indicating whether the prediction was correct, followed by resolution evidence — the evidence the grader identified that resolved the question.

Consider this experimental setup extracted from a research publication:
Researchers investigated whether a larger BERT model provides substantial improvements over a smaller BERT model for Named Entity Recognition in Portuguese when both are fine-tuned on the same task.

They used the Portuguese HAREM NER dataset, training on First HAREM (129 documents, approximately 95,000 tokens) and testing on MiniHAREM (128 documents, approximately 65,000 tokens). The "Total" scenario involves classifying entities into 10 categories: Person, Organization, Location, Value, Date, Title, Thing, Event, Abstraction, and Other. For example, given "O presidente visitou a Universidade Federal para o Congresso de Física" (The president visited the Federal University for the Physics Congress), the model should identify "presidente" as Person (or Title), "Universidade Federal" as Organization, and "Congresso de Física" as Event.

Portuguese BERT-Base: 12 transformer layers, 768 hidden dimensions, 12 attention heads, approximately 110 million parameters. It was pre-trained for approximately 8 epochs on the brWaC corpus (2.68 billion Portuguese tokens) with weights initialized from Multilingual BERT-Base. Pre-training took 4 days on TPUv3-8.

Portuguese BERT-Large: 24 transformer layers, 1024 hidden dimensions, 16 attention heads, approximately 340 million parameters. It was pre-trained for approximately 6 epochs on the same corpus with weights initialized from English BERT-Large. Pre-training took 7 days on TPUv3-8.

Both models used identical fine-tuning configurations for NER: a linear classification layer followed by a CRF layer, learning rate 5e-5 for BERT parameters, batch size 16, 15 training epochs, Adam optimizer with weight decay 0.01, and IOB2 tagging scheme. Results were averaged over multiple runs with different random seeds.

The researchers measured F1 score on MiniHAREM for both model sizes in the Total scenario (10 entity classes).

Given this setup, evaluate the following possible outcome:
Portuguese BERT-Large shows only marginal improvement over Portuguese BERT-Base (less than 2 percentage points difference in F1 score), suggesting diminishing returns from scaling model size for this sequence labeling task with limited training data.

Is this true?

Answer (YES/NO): YES